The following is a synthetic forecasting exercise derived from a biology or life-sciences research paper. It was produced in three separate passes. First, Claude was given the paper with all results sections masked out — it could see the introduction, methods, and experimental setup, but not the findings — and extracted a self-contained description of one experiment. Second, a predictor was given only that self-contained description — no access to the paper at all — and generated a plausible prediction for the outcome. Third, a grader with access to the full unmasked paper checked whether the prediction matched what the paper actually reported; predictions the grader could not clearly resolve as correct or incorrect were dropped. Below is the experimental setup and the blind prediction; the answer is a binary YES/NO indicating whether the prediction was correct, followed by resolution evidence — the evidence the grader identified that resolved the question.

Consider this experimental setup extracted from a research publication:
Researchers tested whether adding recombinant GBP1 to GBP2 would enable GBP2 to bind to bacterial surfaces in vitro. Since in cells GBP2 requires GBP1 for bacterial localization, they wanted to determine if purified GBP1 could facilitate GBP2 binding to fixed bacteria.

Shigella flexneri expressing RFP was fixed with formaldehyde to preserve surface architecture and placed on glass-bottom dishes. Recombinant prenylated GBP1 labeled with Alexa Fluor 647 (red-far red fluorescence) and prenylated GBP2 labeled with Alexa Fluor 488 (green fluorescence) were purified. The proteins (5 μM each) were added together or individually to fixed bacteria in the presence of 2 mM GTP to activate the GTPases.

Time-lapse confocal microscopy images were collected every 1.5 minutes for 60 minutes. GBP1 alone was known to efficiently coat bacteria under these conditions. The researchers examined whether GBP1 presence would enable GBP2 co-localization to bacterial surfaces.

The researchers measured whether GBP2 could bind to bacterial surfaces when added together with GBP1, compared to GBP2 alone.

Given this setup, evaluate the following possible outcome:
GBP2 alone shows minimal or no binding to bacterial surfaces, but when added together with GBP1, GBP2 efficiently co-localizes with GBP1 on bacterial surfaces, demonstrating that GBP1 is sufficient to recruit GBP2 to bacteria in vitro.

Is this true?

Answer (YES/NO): YES